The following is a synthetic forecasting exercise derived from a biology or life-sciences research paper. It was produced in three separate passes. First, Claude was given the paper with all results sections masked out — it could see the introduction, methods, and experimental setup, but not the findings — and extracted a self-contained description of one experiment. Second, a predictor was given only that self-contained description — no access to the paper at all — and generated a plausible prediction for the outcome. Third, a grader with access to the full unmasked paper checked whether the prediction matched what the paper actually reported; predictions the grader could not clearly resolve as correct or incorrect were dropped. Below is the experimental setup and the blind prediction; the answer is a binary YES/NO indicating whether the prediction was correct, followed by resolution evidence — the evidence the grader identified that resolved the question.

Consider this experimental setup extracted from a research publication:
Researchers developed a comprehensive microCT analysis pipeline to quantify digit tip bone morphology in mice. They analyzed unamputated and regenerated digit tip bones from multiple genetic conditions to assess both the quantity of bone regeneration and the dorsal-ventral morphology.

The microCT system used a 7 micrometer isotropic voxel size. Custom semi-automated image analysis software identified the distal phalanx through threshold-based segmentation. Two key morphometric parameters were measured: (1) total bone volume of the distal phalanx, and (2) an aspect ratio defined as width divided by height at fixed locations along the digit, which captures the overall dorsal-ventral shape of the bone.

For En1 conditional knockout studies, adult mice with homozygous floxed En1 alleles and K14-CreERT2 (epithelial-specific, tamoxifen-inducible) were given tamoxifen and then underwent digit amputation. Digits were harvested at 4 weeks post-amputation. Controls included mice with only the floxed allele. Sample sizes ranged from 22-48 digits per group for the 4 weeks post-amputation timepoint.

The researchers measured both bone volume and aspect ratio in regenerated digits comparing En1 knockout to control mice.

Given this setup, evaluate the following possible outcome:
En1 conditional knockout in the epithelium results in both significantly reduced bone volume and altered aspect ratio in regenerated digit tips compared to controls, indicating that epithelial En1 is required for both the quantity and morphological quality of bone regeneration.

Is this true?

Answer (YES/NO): NO